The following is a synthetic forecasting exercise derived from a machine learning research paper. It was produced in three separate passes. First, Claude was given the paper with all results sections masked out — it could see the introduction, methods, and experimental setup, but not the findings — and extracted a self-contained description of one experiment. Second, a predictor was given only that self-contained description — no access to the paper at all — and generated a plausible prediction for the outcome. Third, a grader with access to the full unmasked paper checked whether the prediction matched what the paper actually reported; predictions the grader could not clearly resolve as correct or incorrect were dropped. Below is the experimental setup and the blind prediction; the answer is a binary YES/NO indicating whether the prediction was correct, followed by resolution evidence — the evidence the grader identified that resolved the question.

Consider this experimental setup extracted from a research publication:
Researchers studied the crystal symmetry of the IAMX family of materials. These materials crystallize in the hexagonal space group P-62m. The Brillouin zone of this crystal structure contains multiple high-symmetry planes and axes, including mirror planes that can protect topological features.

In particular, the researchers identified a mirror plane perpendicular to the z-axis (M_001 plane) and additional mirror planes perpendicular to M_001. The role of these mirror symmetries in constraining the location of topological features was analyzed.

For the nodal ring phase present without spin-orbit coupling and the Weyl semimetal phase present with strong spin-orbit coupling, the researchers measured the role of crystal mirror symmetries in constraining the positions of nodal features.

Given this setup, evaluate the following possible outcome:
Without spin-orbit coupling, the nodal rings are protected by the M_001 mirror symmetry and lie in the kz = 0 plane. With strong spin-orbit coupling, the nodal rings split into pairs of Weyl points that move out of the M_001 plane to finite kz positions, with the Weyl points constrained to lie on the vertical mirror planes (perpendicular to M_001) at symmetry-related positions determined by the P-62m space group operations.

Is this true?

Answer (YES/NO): YES